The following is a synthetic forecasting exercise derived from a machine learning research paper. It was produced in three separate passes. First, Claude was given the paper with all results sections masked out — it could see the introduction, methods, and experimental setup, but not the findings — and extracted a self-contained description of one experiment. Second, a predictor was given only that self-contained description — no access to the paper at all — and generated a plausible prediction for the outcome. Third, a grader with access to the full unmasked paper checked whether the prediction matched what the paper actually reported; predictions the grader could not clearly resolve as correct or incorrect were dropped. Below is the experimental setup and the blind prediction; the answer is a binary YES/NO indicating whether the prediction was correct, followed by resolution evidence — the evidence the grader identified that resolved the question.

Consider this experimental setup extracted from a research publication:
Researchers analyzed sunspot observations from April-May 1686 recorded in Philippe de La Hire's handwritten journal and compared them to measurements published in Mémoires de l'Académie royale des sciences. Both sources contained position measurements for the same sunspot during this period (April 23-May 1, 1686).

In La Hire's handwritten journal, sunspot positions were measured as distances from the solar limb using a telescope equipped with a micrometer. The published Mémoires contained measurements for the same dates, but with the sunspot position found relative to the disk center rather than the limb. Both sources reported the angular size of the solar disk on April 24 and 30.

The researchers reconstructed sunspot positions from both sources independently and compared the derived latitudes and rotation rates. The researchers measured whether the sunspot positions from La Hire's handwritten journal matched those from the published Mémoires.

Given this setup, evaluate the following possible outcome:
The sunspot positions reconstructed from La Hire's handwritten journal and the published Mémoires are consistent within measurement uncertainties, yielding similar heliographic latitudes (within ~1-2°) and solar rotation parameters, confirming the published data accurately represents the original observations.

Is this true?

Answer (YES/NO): NO